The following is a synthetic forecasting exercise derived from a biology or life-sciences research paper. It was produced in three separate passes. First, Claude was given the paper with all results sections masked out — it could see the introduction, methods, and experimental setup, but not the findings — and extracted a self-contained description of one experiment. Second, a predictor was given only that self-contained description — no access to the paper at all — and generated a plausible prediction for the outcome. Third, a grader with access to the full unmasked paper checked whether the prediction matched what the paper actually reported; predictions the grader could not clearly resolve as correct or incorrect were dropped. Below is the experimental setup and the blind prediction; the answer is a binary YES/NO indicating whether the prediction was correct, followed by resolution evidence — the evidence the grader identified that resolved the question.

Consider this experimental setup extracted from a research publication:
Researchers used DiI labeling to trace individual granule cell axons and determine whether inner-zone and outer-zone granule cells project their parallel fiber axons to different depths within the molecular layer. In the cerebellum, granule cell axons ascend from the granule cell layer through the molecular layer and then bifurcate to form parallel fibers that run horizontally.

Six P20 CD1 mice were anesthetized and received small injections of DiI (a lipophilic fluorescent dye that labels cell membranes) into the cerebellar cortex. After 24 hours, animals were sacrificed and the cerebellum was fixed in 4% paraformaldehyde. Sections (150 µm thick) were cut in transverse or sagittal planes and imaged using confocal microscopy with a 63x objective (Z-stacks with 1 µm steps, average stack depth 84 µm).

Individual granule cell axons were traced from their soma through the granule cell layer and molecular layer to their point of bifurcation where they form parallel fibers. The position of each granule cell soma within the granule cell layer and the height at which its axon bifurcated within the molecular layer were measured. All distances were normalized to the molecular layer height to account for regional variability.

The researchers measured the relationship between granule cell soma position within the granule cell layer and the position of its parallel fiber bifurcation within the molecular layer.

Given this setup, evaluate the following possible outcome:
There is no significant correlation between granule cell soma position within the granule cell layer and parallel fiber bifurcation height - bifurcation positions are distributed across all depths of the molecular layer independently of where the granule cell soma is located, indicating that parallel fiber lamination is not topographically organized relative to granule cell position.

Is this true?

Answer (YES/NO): NO